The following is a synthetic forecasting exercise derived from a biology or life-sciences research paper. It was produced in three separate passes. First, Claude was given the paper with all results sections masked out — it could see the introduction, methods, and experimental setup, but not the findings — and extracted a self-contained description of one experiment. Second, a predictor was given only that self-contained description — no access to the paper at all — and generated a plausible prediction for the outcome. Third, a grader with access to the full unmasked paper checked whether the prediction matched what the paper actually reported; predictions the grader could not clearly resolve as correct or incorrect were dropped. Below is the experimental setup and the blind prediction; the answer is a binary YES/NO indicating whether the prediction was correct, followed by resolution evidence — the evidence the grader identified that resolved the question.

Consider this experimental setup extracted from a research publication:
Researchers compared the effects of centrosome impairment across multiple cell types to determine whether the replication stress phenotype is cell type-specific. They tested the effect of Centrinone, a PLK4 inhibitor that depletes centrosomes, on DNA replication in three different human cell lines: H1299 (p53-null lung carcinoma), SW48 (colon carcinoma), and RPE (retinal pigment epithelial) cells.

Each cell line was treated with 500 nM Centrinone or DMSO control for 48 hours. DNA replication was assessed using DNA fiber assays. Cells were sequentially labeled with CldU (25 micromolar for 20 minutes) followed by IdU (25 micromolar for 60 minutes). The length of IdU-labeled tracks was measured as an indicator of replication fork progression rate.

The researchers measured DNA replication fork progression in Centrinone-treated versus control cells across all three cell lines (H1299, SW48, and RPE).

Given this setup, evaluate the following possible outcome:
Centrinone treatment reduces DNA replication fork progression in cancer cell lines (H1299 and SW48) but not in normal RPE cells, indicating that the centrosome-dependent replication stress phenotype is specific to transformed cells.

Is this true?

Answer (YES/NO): NO